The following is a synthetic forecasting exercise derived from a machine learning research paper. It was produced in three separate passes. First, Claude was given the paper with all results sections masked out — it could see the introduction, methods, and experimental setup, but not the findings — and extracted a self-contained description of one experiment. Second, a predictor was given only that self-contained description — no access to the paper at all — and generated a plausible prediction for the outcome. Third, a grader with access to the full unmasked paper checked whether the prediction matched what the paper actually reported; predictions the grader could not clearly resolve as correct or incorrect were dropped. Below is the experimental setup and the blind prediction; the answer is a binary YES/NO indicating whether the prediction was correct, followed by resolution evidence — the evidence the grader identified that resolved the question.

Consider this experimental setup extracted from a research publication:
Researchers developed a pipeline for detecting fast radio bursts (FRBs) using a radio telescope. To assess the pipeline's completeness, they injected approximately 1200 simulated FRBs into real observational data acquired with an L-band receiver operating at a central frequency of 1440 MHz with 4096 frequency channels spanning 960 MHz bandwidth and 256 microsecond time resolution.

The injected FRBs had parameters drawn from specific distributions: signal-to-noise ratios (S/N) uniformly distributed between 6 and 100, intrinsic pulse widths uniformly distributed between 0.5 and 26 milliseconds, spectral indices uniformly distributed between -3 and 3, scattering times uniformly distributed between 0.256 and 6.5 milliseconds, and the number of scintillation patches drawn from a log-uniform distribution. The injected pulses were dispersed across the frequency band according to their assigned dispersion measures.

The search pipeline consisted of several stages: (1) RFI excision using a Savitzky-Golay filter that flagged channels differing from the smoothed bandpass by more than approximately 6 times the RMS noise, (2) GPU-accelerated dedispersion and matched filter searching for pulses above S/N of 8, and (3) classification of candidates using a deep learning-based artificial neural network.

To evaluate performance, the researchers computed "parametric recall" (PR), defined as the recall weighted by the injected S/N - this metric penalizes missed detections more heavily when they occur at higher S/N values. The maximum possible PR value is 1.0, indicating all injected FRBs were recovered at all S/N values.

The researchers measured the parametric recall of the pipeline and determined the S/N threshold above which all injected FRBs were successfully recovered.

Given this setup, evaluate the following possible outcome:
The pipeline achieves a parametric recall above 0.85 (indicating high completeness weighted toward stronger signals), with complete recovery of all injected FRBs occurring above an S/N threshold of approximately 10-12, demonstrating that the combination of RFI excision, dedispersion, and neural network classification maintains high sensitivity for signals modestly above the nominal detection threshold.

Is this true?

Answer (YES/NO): YES